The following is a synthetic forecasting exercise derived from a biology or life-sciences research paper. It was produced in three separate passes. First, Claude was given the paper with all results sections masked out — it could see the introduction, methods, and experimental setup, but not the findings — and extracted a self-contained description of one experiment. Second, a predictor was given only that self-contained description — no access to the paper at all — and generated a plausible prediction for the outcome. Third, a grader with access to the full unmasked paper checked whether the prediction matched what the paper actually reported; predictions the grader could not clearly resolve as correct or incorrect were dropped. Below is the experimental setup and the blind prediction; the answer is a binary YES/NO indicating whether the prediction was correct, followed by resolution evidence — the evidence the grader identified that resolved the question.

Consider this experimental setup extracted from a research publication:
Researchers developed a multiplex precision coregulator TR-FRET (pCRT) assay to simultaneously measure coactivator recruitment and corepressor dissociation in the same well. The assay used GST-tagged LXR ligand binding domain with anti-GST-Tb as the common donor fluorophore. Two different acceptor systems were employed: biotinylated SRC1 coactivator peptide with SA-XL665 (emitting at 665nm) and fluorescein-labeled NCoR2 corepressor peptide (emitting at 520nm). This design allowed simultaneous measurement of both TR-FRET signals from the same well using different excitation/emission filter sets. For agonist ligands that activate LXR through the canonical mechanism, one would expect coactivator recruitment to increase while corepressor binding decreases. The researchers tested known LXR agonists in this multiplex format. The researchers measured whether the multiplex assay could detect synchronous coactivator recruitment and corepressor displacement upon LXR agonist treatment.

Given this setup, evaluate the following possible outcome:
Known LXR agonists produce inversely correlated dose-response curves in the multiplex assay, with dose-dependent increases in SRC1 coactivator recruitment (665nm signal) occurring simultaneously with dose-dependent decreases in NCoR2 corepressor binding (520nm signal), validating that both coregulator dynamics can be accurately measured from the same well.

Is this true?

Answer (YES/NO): YES